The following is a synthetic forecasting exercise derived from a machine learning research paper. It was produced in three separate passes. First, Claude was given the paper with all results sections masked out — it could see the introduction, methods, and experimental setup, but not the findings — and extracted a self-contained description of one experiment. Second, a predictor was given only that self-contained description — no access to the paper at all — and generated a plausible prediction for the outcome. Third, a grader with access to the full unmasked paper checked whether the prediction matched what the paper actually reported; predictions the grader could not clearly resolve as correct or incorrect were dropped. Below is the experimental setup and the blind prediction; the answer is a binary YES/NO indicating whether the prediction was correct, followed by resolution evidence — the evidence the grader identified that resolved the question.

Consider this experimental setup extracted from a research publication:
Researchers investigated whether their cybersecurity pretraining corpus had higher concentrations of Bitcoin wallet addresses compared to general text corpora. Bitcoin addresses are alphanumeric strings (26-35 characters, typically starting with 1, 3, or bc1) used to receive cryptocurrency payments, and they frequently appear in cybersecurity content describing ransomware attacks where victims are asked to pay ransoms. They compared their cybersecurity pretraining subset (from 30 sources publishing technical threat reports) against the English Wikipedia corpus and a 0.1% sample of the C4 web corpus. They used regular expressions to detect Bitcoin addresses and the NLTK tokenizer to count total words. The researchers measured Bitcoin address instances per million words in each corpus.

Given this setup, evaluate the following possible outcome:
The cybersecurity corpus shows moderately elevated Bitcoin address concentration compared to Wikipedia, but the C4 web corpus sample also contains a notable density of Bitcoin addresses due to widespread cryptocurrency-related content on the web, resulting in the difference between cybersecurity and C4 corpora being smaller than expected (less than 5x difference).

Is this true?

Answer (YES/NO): NO